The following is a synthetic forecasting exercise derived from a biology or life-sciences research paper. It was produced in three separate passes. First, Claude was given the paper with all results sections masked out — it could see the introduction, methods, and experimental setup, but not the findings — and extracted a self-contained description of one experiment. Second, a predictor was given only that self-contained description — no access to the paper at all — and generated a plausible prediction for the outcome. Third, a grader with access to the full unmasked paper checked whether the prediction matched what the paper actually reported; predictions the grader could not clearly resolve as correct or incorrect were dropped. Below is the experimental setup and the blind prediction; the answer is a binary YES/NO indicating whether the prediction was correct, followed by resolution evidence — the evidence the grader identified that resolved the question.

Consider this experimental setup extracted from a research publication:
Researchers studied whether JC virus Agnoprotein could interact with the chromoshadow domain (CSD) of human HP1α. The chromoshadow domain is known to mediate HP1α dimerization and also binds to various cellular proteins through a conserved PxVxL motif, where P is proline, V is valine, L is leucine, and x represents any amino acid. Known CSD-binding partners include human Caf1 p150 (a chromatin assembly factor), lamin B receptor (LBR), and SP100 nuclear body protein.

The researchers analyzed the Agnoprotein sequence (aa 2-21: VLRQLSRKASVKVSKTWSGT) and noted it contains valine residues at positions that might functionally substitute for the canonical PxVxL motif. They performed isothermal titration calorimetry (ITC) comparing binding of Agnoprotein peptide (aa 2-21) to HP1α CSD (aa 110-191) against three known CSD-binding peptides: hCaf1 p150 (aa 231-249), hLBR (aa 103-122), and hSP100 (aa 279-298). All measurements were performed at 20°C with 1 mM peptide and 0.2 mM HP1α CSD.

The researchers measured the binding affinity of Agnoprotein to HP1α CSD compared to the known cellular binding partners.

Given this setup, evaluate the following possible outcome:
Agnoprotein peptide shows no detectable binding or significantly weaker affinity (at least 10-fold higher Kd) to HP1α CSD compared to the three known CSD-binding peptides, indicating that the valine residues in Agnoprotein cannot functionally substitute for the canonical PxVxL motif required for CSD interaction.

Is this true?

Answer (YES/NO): NO